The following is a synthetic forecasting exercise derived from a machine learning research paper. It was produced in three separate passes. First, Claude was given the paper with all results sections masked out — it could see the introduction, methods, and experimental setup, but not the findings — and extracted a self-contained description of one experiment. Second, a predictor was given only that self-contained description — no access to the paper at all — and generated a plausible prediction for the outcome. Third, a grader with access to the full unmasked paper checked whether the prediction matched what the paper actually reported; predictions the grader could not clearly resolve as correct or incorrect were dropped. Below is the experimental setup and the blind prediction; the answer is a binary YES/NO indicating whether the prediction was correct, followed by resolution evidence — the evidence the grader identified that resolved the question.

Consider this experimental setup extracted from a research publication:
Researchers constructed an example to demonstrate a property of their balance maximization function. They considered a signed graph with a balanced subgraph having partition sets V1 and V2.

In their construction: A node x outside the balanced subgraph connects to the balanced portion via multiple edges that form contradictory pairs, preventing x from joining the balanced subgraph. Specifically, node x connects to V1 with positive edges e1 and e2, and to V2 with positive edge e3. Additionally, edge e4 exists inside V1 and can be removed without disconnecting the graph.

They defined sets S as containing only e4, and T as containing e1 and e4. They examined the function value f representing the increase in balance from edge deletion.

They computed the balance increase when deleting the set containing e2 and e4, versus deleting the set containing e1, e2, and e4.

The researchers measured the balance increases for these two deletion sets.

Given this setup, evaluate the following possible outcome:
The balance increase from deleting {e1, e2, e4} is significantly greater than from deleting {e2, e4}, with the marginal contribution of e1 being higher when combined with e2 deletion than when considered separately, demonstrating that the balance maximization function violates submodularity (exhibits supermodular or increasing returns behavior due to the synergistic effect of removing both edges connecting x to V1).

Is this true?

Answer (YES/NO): NO